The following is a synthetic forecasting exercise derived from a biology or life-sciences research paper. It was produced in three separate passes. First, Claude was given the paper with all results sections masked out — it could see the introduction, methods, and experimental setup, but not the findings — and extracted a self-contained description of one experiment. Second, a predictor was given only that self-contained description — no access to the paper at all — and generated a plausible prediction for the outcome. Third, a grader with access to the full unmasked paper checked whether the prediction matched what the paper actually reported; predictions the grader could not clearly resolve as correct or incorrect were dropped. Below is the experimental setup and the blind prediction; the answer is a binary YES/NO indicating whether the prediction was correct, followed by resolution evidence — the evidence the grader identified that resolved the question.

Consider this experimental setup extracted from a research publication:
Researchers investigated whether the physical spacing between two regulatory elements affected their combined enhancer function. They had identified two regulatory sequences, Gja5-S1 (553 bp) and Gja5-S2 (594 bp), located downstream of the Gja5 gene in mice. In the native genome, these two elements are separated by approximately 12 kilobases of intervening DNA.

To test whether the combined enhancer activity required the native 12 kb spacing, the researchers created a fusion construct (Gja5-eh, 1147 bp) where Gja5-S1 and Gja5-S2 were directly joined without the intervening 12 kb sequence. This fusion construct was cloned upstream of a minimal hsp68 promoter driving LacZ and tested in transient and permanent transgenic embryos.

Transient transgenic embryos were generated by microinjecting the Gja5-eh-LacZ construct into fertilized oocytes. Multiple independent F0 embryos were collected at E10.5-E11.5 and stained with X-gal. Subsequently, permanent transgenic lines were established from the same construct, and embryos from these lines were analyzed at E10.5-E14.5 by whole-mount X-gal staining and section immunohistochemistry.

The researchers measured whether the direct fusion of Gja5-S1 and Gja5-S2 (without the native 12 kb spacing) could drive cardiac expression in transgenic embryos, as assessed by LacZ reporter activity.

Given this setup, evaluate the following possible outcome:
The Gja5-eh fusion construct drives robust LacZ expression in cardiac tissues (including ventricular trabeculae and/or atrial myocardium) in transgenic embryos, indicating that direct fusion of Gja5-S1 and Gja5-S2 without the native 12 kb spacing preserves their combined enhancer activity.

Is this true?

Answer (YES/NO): YES